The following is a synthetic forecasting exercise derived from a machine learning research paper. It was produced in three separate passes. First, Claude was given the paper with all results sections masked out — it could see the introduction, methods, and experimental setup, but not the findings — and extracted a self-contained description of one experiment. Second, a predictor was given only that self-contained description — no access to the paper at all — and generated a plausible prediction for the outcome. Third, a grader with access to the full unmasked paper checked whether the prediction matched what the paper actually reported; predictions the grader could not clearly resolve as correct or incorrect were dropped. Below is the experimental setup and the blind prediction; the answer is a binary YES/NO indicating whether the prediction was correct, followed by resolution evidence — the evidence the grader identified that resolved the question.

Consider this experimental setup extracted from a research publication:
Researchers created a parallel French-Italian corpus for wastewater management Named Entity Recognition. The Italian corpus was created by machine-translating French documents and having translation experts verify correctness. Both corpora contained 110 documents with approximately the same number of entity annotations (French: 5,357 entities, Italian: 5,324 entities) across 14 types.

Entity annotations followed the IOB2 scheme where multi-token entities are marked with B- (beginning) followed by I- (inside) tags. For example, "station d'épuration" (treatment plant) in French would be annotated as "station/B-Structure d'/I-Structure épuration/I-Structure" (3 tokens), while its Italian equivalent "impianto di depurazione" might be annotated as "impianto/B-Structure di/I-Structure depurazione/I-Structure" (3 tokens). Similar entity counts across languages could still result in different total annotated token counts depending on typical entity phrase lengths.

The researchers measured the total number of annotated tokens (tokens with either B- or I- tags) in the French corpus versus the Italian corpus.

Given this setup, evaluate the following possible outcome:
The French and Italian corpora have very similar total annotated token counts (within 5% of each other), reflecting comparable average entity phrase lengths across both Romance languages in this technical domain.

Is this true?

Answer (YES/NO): NO